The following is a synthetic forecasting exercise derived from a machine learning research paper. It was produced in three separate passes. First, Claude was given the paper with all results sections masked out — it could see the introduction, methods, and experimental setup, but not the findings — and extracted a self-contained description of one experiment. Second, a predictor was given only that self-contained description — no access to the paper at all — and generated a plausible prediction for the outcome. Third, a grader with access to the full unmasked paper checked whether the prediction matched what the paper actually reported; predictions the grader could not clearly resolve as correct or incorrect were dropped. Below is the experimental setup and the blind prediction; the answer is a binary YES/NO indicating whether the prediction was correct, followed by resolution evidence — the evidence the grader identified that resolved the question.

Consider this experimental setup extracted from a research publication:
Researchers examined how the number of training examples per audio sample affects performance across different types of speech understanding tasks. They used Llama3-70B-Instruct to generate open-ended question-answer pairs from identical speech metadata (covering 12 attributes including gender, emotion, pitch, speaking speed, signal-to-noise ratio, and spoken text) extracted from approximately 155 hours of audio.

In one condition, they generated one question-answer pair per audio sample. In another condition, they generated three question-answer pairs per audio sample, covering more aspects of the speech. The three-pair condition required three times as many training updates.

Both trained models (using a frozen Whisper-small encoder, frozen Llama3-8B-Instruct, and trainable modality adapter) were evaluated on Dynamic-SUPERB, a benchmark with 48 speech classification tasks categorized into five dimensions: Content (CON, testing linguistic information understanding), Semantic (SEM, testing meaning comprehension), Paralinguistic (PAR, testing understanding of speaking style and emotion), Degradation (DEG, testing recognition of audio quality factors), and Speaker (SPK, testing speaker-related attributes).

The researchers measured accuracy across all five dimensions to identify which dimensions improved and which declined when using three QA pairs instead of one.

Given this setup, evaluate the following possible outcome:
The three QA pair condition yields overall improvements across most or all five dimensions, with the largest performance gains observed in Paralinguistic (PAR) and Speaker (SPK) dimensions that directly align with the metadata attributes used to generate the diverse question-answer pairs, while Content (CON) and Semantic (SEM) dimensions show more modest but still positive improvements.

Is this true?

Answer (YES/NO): NO